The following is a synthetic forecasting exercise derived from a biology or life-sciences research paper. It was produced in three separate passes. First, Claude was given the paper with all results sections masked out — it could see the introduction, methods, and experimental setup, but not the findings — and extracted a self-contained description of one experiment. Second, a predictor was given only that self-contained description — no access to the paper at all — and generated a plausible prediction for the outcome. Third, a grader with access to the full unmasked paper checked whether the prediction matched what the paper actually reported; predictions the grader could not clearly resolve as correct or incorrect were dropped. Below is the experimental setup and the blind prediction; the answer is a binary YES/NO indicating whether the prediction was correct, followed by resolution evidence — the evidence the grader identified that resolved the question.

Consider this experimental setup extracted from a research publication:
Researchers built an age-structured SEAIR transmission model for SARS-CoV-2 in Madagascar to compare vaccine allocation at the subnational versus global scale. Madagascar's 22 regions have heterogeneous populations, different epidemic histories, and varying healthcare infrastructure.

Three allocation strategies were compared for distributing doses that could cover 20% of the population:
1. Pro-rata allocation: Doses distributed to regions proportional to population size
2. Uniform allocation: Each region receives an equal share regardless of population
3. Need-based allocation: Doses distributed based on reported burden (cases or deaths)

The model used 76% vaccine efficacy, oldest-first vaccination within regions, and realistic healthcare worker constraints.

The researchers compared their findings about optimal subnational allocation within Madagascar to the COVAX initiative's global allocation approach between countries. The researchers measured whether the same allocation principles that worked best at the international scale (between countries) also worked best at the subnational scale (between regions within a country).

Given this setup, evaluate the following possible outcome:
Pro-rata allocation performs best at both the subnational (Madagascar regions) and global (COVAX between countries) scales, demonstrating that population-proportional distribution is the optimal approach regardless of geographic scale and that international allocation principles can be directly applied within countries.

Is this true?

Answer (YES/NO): YES